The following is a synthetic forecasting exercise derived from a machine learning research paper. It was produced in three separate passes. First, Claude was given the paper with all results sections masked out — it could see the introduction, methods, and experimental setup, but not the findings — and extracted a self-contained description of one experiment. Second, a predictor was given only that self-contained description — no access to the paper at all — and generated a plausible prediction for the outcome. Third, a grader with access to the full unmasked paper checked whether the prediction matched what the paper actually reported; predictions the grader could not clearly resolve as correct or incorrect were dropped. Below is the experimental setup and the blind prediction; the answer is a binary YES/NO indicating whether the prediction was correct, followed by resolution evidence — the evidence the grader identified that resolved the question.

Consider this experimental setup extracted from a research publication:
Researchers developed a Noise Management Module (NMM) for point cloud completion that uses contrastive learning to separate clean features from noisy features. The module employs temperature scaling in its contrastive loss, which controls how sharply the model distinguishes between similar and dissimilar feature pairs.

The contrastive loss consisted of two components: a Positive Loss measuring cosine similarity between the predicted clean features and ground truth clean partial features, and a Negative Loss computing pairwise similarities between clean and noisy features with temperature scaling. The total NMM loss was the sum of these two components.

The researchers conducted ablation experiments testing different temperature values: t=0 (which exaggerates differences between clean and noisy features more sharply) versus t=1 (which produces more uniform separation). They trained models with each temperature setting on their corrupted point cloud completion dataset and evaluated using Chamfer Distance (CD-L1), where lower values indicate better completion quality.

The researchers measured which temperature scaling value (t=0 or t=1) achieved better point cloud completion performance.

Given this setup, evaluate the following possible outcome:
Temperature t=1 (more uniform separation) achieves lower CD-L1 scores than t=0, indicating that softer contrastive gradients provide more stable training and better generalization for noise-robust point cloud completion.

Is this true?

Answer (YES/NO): YES